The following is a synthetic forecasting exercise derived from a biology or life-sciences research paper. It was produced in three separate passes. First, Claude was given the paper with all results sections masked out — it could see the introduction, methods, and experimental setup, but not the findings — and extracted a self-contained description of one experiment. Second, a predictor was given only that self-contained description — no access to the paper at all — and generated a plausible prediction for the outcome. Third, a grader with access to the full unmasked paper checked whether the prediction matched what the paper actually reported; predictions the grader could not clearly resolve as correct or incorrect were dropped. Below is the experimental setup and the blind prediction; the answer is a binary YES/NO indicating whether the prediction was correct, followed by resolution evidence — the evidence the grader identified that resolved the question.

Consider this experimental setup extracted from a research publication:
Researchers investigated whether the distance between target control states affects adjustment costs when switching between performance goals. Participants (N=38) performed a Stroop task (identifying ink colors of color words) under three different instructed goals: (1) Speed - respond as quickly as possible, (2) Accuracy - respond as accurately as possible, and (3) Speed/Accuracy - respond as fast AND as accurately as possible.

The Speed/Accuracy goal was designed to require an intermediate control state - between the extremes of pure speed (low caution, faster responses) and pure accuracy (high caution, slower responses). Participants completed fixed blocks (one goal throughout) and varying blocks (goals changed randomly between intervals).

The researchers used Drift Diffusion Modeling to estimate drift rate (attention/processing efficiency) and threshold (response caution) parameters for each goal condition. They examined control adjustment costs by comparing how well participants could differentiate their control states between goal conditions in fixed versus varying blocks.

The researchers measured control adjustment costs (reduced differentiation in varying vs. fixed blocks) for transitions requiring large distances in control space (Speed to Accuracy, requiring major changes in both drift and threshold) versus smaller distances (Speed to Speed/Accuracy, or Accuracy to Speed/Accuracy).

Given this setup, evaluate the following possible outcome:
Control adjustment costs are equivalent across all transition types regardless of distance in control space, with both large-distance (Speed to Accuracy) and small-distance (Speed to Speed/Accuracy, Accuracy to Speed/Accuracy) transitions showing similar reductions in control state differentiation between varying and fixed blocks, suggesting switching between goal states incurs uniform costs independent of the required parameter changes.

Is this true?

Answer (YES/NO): NO